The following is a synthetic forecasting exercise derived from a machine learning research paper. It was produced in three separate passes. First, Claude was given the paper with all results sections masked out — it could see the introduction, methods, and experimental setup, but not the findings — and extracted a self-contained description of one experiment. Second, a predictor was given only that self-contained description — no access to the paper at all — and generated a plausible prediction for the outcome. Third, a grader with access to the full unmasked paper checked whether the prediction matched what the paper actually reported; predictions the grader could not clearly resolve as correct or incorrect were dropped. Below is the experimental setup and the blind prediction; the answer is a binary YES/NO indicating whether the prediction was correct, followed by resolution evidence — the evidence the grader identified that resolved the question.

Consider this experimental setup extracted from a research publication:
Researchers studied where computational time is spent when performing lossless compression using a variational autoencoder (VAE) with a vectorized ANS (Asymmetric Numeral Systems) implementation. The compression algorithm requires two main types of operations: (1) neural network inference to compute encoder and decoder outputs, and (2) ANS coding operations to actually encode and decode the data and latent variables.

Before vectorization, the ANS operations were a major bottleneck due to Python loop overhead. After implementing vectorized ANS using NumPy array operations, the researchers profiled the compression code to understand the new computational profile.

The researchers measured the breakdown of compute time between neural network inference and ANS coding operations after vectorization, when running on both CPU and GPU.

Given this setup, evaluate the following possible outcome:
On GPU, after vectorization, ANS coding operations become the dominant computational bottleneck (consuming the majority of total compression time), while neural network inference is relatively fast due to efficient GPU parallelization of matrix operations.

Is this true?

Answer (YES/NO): NO